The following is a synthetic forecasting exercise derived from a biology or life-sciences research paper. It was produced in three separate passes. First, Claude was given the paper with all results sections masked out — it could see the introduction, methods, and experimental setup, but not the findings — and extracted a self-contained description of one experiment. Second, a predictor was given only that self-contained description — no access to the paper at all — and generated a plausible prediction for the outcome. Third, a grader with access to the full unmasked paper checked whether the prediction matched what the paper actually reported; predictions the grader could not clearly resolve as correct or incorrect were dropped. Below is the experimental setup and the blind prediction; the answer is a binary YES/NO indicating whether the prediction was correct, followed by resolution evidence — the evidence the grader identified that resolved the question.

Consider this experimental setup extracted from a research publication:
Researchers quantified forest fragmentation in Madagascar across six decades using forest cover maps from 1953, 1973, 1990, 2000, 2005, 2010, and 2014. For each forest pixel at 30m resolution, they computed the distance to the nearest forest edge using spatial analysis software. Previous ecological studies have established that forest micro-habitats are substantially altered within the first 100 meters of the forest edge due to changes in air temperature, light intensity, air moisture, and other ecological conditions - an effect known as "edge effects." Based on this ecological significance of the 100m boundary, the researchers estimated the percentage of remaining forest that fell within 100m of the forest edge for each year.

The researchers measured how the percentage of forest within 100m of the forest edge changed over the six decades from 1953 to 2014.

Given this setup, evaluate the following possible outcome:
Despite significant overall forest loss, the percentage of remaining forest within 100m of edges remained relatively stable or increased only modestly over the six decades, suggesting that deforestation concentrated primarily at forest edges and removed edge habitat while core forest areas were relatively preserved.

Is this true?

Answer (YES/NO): NO